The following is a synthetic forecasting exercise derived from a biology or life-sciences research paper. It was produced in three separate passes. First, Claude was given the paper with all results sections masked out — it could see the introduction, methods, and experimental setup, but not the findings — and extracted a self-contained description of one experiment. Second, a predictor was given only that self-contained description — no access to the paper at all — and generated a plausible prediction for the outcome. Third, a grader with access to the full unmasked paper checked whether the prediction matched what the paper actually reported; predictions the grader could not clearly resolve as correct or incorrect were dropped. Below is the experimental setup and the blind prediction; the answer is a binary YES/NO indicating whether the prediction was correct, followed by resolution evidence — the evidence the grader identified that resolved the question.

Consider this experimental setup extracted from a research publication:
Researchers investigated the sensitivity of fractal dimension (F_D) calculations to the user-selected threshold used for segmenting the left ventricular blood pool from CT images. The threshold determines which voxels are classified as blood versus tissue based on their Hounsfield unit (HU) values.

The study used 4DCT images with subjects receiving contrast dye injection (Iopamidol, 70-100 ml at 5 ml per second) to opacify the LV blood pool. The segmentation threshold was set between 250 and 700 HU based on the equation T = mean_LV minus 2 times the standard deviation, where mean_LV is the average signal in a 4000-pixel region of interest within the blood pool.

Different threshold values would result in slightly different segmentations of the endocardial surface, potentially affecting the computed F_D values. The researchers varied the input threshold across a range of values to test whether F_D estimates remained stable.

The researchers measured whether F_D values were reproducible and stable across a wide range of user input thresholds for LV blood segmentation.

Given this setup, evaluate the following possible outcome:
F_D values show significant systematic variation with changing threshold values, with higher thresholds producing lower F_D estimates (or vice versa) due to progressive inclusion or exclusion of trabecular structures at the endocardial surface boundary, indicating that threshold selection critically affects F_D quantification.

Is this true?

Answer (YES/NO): NO